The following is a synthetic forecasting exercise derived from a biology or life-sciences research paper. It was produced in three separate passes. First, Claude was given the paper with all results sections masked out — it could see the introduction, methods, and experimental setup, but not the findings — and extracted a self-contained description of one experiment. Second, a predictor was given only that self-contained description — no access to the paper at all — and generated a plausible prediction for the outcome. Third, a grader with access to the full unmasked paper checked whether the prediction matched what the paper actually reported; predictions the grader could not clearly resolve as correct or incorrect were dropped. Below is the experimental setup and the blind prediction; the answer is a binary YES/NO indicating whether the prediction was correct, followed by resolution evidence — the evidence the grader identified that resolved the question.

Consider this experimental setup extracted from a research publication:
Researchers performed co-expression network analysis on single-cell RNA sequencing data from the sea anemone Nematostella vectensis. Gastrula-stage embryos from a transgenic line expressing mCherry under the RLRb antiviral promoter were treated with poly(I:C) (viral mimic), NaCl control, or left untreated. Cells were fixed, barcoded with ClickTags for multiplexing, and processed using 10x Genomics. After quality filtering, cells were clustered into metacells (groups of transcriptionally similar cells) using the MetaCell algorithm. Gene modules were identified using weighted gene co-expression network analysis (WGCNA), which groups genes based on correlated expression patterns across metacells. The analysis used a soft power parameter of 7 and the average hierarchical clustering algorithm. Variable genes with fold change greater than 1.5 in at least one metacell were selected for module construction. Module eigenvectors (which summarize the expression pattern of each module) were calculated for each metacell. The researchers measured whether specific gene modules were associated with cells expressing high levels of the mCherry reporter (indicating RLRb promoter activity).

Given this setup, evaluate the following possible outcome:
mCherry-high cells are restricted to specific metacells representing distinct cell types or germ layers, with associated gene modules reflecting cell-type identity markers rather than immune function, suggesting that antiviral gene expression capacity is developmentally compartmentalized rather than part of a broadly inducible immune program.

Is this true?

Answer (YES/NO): NO